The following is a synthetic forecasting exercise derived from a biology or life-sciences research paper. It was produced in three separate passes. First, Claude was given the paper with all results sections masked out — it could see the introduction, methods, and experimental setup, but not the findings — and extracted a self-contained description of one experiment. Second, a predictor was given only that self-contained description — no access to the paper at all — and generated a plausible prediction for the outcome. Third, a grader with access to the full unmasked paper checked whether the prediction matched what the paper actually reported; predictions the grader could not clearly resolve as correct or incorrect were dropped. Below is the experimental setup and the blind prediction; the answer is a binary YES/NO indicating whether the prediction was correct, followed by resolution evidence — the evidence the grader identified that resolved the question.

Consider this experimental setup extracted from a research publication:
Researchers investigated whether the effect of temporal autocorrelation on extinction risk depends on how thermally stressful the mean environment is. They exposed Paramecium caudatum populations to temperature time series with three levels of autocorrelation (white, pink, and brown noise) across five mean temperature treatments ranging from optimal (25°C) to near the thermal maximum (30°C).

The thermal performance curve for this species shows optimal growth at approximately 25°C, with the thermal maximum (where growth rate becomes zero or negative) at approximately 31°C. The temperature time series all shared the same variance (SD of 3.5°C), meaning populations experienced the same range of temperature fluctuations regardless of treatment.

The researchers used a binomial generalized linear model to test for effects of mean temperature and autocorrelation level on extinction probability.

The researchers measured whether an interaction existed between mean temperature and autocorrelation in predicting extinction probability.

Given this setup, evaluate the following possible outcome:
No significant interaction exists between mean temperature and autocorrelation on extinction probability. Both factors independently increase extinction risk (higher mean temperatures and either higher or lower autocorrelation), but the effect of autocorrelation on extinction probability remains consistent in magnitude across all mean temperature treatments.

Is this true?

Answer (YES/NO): NO